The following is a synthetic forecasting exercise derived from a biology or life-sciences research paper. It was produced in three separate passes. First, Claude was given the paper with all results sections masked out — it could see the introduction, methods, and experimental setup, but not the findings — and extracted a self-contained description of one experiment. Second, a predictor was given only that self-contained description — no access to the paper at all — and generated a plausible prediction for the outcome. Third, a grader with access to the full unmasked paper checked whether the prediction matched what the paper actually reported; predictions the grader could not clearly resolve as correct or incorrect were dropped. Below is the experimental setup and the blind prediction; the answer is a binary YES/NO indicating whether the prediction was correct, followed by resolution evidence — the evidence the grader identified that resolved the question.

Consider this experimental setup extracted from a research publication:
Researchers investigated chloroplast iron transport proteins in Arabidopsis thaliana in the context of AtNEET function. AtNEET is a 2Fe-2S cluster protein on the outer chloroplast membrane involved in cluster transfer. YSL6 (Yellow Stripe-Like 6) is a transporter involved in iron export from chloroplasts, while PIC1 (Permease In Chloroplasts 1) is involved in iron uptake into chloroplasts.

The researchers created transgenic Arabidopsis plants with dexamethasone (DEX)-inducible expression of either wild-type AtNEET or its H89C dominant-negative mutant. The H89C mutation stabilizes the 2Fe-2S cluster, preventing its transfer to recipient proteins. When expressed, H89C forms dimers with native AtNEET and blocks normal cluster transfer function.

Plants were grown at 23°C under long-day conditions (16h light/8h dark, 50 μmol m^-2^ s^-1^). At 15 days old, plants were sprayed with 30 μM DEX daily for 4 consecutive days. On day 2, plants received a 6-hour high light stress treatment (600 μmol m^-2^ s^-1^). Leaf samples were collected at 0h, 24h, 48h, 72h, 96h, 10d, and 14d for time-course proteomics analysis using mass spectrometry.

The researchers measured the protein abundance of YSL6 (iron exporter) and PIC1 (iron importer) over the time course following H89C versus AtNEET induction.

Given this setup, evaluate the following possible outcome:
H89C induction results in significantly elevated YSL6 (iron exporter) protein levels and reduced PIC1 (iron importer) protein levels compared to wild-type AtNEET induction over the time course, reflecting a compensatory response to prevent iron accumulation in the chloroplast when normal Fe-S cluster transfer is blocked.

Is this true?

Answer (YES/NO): NO